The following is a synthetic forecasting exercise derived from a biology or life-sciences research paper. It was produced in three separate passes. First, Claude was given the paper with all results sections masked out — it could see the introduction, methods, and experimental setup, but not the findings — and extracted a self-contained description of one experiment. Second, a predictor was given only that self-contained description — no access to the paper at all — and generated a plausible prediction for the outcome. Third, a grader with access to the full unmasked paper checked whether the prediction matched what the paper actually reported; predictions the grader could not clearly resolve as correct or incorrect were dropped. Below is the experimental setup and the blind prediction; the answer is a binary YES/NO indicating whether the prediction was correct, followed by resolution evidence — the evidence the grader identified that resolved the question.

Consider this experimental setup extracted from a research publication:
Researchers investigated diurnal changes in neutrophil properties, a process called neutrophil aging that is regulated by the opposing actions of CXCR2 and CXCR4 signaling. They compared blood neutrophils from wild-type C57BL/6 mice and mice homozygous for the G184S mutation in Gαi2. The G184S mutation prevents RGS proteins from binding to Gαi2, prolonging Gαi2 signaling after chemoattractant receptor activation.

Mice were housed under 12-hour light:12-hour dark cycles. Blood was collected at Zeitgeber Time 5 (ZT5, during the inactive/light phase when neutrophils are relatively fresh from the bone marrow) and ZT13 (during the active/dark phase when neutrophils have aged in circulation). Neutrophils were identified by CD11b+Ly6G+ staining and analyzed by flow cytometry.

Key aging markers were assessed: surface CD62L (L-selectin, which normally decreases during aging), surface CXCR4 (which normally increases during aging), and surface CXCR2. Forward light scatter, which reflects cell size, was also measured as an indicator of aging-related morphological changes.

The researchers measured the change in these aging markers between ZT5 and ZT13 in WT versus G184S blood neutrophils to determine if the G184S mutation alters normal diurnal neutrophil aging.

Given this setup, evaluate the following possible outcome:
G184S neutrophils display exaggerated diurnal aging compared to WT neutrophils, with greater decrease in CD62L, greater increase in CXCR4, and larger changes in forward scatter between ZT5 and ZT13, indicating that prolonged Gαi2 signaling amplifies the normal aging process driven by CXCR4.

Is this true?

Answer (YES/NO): NO